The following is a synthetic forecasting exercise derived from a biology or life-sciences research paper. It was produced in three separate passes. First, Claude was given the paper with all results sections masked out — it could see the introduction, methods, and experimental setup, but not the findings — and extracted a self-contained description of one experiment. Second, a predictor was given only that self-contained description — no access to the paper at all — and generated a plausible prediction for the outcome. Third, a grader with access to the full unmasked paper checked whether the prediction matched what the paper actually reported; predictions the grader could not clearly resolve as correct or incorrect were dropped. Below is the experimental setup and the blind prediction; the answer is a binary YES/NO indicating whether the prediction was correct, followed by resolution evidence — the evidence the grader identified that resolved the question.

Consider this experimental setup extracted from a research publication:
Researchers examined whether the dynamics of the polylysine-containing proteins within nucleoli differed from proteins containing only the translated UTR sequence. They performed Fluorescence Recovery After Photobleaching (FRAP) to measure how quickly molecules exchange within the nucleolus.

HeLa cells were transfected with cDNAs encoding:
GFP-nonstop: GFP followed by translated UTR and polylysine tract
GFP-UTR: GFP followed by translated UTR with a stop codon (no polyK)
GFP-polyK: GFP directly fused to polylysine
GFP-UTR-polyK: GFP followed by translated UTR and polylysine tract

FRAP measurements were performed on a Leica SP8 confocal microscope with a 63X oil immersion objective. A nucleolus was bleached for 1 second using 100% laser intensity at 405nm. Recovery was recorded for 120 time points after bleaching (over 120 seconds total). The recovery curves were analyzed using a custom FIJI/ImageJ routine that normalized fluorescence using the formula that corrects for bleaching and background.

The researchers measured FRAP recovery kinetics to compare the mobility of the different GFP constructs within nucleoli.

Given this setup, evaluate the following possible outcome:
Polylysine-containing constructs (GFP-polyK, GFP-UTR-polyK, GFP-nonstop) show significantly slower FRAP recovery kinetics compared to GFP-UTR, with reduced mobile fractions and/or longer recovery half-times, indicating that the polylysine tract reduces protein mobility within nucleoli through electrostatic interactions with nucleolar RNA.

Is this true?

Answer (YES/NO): NO